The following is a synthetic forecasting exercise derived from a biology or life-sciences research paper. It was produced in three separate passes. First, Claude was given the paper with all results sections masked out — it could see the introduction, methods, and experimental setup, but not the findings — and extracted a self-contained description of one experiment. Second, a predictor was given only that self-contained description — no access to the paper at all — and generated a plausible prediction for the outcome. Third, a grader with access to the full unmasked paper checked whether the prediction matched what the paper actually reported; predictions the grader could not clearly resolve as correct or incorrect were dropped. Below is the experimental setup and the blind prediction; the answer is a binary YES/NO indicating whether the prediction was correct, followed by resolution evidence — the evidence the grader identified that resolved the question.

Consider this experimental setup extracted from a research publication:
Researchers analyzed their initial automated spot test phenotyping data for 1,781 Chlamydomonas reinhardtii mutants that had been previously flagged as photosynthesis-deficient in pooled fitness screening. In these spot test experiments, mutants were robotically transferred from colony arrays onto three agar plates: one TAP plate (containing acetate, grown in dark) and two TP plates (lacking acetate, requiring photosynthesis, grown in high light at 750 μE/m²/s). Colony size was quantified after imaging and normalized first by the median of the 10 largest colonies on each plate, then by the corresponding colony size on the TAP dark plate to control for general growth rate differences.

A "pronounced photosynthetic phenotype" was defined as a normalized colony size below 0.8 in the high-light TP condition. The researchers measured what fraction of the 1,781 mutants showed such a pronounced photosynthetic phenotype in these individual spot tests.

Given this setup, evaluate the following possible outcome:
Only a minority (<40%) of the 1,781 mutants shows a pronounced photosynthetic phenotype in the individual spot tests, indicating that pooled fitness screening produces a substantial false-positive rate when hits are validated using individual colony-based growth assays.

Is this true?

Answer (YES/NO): NO